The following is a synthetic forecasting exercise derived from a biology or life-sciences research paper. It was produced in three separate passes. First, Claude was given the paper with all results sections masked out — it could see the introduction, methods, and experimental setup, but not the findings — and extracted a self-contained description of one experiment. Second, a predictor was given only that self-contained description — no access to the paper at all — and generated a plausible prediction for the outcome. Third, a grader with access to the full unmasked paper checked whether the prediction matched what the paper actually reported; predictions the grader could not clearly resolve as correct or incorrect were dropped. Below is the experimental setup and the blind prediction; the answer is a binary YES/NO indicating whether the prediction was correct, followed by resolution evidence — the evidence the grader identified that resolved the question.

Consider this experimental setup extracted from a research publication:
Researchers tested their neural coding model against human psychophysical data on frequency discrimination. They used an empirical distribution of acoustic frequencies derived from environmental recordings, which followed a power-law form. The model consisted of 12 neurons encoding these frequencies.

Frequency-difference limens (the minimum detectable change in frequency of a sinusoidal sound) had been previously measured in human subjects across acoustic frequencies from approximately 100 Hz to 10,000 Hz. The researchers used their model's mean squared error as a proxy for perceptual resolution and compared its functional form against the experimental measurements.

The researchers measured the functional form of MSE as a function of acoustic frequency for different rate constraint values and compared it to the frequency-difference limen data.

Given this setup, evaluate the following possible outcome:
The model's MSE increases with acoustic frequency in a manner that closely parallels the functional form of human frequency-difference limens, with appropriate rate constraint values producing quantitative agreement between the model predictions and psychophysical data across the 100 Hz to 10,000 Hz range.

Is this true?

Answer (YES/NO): YES